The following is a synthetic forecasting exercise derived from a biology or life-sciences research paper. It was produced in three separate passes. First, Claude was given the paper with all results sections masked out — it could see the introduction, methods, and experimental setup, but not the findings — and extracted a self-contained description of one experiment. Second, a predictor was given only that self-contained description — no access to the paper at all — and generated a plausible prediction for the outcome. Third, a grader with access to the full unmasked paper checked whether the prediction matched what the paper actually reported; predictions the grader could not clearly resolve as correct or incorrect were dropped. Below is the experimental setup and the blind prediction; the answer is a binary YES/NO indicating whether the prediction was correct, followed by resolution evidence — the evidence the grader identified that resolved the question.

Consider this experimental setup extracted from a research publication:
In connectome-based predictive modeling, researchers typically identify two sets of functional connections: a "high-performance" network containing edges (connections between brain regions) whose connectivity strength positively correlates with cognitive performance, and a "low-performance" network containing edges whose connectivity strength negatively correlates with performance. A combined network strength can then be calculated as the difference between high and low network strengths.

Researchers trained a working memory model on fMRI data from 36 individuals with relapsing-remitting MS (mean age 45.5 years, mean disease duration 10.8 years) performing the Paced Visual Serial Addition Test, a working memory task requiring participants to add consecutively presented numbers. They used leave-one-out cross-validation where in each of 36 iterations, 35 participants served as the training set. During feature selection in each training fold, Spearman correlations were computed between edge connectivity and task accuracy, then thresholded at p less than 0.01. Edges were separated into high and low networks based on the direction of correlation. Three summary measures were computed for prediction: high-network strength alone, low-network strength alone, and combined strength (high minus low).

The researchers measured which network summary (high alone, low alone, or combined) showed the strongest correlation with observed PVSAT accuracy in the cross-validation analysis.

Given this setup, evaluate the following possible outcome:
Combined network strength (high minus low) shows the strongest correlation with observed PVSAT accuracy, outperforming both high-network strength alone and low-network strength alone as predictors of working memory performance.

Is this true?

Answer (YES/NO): NO